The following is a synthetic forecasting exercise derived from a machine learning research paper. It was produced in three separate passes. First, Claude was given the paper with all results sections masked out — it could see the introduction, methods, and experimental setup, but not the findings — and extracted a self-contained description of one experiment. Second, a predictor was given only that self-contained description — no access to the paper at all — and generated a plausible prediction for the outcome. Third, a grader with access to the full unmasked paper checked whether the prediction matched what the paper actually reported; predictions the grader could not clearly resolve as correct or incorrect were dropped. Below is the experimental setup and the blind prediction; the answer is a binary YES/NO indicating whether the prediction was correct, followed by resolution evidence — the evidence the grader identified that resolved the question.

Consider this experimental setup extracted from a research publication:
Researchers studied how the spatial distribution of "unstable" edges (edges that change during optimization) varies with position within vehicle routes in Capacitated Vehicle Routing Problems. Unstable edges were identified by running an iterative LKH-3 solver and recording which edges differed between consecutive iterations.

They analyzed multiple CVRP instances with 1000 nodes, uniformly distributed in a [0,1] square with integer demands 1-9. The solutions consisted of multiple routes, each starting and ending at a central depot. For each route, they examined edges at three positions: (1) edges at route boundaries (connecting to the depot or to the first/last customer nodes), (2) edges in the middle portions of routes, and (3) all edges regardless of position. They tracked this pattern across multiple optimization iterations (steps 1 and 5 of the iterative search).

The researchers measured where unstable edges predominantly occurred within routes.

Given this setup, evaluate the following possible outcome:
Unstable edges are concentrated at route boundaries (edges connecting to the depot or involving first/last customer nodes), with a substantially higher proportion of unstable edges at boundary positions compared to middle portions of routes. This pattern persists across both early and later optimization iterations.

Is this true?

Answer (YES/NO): NO